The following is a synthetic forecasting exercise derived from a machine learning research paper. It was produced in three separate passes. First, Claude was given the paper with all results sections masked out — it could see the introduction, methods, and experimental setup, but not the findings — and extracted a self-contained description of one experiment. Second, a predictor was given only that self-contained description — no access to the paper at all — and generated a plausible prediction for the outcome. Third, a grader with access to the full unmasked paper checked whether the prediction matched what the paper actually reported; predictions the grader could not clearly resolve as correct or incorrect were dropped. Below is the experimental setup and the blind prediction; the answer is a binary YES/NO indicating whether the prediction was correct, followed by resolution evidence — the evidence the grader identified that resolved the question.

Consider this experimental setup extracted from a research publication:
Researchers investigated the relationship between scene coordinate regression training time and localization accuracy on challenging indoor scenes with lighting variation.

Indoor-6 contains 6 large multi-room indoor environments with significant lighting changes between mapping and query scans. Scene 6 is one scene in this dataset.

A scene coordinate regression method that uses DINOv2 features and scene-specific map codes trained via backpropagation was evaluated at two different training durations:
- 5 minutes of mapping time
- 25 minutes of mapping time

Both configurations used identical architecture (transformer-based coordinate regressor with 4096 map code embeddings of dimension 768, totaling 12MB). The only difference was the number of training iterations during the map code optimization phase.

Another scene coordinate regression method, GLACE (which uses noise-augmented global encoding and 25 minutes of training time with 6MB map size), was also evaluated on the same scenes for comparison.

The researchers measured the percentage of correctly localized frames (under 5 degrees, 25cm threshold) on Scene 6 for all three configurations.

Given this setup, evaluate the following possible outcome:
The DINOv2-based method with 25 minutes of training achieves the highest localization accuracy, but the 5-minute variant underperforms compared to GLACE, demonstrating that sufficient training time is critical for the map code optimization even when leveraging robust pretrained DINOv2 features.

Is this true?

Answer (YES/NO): NO